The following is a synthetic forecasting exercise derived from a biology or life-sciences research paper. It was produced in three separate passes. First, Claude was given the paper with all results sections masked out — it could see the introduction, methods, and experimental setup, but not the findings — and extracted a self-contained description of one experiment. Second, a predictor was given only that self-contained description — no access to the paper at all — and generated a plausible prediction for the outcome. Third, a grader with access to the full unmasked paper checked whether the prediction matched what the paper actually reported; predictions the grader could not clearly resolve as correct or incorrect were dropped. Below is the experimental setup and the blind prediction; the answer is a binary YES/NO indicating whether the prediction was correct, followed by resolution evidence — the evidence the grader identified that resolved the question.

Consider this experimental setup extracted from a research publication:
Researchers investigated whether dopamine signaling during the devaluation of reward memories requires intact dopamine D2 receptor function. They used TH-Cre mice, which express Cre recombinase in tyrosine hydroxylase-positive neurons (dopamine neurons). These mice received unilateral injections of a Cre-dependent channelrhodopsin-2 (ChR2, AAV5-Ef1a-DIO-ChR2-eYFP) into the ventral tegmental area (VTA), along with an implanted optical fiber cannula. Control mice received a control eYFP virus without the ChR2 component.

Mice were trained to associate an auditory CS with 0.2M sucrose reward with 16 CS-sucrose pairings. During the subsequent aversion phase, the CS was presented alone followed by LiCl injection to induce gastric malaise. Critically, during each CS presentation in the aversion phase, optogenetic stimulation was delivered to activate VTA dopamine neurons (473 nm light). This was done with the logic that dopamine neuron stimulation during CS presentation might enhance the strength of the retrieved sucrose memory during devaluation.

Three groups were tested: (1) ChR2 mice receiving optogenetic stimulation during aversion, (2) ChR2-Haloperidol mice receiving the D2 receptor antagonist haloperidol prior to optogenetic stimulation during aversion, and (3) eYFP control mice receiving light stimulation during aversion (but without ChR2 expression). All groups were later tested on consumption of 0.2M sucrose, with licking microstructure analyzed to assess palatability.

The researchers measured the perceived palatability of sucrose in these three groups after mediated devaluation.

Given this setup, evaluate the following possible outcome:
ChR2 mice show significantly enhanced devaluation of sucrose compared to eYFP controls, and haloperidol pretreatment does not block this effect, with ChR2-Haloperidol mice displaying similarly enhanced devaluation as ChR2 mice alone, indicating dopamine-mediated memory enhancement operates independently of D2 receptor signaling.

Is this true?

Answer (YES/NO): NO